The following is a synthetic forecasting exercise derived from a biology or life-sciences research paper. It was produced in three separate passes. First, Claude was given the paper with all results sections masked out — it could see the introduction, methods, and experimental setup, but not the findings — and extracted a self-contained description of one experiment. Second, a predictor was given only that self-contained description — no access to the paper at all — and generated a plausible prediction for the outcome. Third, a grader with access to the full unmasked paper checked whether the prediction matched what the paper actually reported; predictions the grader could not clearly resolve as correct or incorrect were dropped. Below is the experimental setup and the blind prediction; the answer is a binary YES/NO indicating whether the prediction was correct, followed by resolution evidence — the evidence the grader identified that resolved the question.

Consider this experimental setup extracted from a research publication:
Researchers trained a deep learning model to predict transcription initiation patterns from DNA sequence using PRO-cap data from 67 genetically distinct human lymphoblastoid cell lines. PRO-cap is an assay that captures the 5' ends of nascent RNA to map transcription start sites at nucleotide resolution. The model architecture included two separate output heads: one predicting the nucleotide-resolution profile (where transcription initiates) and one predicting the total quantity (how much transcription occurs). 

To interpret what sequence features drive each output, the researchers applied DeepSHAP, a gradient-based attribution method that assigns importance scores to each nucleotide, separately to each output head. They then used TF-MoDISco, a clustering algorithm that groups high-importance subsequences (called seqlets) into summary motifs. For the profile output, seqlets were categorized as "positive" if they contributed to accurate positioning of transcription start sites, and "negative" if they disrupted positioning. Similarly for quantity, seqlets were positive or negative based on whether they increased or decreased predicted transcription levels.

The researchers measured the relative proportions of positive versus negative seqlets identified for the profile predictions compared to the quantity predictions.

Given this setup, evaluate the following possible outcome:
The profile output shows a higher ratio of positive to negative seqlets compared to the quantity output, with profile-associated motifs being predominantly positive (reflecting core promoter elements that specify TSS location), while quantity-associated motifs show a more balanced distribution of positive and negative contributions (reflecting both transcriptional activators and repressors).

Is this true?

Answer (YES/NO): NO